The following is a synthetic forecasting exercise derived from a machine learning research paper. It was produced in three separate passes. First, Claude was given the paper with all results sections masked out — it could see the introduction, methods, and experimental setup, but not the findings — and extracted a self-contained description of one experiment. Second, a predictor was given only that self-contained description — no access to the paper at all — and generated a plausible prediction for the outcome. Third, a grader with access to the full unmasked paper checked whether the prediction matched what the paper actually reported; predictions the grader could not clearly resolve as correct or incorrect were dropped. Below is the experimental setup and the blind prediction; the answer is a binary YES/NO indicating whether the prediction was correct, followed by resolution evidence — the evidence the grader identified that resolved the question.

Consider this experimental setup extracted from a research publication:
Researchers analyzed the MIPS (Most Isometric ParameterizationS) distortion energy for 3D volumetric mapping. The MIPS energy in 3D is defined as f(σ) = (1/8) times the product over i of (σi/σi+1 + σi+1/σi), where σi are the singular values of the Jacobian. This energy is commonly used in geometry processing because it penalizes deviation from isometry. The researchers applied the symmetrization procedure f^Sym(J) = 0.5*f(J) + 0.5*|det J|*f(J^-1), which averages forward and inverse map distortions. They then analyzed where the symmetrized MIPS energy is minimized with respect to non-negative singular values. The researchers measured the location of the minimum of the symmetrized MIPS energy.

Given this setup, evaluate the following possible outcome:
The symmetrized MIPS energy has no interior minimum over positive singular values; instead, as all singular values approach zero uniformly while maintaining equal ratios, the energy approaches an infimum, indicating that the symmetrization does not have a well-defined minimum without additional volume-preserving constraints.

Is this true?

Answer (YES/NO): YES